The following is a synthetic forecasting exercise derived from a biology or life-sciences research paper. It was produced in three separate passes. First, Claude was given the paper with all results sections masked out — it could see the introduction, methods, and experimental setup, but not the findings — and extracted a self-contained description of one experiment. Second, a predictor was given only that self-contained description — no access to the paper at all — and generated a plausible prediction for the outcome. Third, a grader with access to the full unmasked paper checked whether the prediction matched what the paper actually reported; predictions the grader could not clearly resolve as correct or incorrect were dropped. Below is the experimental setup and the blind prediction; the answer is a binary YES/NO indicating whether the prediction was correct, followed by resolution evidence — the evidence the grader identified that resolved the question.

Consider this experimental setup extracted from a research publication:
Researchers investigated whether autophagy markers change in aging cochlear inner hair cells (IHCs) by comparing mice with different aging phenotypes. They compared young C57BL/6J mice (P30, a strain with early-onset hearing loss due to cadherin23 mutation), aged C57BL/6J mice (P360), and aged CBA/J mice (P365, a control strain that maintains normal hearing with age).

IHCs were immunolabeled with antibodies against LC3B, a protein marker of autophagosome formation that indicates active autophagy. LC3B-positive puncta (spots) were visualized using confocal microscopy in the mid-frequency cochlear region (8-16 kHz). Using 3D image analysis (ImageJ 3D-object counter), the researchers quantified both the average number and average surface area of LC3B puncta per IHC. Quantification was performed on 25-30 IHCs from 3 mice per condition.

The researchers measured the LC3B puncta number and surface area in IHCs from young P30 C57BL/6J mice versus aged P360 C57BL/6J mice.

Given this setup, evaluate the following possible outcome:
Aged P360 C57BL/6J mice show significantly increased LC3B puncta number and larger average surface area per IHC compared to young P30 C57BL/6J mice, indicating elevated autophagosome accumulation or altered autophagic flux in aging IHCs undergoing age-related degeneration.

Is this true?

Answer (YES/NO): YES